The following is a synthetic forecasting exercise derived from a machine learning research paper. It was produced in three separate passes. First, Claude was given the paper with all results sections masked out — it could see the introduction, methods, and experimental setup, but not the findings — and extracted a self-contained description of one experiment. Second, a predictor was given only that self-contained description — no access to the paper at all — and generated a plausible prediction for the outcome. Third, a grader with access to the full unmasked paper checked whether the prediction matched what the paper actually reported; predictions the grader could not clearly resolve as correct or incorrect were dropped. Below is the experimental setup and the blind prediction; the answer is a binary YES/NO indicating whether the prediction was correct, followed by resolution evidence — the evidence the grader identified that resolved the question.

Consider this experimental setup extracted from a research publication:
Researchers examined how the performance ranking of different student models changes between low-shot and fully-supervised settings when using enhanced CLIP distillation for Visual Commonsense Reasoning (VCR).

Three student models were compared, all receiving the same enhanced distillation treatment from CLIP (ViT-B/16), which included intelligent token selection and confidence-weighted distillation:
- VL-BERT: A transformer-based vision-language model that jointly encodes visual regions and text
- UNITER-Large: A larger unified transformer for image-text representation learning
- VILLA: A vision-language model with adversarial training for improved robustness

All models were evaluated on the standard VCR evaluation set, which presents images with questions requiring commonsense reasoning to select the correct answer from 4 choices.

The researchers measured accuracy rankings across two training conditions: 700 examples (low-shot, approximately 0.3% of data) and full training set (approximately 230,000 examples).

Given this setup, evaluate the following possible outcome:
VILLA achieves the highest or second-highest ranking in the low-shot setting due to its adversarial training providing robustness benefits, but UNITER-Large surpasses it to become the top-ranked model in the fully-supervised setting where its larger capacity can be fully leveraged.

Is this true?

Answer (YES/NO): NO